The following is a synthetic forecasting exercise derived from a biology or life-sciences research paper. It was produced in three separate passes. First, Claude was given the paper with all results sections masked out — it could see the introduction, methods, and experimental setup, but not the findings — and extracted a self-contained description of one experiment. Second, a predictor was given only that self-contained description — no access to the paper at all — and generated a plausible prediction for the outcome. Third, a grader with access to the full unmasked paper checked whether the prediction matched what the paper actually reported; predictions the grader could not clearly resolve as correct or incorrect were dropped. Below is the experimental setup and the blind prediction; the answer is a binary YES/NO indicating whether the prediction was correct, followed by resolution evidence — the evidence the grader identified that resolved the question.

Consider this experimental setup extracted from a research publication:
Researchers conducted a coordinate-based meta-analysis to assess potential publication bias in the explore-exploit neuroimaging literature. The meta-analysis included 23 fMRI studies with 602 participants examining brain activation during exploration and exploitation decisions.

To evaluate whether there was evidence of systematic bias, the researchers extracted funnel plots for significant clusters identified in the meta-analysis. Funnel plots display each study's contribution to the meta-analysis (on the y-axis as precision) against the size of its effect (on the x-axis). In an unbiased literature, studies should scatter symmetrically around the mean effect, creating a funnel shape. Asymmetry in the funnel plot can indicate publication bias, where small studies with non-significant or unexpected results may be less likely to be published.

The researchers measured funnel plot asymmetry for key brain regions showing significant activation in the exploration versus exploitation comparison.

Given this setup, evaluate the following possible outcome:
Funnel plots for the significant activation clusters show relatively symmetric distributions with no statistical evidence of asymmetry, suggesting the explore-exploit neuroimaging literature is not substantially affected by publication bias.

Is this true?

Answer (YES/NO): NO